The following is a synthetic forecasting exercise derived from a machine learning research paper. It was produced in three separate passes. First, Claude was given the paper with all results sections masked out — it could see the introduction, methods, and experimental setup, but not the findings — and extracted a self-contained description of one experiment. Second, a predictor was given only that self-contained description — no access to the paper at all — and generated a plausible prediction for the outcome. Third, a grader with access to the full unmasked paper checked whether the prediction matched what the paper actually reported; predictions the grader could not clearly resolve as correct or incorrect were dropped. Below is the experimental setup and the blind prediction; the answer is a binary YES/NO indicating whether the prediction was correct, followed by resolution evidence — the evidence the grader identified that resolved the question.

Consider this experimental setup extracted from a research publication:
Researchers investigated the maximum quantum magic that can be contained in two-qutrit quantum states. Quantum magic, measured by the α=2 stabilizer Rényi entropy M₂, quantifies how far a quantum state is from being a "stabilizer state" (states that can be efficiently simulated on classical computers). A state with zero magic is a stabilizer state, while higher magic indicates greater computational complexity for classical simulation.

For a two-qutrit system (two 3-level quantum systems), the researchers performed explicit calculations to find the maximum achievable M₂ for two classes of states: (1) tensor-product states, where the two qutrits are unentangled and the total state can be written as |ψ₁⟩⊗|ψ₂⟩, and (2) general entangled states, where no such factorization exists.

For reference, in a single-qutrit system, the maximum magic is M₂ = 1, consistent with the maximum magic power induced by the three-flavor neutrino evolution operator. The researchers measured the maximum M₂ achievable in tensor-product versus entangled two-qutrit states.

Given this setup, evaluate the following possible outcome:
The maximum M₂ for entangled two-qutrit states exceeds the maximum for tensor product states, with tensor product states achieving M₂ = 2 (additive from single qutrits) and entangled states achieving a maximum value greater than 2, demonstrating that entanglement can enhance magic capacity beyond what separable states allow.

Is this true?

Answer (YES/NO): YES